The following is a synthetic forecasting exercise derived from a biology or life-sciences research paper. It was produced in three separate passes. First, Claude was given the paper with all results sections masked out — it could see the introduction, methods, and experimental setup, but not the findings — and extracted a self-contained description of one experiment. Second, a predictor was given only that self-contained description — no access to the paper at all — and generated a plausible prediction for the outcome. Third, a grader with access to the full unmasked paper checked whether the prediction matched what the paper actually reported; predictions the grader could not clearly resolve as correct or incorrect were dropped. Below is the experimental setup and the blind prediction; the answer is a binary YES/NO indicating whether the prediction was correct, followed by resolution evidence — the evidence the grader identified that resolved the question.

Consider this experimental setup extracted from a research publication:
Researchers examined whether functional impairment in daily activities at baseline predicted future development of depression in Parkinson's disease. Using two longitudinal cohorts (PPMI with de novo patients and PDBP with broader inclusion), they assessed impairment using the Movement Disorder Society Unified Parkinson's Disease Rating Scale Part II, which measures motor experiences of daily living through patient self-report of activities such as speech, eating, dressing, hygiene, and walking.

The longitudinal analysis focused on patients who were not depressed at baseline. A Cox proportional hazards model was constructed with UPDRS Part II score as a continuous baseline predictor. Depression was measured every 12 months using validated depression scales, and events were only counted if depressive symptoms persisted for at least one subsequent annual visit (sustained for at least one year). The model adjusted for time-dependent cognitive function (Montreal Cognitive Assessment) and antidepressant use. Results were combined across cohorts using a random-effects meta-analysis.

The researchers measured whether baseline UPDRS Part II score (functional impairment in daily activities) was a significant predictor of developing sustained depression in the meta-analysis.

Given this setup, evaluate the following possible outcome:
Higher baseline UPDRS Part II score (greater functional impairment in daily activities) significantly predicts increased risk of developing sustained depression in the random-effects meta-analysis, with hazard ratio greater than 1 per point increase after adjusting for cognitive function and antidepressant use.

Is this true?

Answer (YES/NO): YES